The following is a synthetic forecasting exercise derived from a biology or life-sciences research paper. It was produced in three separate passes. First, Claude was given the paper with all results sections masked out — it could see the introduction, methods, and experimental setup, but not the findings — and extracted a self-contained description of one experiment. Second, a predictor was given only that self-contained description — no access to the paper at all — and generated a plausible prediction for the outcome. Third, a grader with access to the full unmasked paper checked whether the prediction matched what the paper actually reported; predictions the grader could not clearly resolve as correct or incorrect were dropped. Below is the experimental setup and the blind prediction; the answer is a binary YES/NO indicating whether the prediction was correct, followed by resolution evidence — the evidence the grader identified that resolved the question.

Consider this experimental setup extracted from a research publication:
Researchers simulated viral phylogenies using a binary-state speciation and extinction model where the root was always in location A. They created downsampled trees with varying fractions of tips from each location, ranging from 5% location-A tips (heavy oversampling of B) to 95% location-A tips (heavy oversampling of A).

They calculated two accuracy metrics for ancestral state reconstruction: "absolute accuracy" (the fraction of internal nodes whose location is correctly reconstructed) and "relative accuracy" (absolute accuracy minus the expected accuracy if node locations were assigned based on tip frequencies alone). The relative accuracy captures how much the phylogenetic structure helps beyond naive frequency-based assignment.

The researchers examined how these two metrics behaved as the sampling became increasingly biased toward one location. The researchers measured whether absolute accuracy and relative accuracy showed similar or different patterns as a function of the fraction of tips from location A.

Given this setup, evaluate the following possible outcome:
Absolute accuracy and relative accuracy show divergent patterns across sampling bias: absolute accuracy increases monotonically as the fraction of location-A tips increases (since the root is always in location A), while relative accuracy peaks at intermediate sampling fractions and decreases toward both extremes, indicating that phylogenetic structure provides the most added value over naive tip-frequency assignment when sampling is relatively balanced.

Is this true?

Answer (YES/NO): YES